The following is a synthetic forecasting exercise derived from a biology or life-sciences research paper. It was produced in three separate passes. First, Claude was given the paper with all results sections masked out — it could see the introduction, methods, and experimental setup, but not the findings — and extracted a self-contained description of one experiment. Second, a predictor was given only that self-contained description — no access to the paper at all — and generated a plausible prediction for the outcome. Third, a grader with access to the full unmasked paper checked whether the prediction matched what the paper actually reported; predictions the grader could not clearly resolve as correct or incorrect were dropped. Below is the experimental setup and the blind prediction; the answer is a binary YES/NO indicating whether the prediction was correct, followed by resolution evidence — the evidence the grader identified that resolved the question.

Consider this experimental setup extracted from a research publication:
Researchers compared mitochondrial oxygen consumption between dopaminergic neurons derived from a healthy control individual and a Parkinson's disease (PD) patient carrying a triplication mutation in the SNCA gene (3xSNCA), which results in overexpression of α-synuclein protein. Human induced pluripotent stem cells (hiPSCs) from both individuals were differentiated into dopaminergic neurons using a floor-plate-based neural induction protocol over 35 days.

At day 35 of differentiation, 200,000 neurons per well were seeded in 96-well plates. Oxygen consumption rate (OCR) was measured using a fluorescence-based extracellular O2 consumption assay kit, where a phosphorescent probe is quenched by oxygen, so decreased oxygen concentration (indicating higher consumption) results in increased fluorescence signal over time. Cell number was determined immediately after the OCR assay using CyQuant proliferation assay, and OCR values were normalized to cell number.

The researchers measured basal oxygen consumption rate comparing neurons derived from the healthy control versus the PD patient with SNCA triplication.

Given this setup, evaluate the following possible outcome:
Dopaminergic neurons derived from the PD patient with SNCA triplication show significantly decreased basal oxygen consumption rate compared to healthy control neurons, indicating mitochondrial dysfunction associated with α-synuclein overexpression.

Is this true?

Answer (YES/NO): YES